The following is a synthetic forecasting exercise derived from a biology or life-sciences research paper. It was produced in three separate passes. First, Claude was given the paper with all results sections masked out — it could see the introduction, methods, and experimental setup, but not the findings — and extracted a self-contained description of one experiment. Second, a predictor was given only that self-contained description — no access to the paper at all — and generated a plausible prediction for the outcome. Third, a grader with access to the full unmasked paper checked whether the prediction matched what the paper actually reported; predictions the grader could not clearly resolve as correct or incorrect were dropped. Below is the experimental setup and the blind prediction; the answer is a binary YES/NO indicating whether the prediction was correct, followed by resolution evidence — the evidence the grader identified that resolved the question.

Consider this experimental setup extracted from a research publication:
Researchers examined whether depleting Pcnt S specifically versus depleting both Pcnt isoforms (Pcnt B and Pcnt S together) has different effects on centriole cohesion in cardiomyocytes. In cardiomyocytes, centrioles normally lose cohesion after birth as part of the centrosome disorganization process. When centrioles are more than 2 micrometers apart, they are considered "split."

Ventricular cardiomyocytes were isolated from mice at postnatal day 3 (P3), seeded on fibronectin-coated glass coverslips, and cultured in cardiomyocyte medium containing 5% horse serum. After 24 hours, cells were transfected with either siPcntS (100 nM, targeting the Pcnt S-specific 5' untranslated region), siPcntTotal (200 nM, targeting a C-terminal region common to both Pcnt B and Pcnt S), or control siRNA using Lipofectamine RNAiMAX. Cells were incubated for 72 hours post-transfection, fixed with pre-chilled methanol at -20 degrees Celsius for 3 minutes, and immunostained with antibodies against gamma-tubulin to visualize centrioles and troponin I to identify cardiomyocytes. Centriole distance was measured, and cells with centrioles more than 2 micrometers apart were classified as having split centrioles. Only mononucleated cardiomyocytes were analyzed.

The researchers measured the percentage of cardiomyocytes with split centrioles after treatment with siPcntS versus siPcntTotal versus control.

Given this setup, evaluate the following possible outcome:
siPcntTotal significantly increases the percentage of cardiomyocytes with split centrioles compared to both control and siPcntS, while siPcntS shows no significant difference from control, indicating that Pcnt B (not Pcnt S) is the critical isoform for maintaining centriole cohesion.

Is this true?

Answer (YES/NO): YES